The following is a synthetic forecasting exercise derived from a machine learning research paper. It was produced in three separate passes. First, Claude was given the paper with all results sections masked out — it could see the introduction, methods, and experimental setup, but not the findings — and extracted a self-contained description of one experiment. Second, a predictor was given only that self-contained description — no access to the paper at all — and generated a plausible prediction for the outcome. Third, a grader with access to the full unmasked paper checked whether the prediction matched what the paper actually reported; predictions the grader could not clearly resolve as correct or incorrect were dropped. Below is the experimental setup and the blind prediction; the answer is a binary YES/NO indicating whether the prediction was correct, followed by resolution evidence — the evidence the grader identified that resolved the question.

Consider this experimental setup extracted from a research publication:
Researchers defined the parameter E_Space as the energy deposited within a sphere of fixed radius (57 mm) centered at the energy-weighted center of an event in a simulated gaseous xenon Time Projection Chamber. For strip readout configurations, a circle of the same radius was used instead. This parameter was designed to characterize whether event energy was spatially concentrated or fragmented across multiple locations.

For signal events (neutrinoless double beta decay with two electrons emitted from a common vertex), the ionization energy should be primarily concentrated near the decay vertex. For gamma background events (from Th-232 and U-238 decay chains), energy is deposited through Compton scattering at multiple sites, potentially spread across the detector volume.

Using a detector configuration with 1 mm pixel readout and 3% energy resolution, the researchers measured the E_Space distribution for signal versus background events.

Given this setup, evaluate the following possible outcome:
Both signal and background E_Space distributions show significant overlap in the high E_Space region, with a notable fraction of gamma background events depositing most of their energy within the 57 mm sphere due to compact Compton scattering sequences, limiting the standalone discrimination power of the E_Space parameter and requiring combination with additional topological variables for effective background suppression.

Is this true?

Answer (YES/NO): NO